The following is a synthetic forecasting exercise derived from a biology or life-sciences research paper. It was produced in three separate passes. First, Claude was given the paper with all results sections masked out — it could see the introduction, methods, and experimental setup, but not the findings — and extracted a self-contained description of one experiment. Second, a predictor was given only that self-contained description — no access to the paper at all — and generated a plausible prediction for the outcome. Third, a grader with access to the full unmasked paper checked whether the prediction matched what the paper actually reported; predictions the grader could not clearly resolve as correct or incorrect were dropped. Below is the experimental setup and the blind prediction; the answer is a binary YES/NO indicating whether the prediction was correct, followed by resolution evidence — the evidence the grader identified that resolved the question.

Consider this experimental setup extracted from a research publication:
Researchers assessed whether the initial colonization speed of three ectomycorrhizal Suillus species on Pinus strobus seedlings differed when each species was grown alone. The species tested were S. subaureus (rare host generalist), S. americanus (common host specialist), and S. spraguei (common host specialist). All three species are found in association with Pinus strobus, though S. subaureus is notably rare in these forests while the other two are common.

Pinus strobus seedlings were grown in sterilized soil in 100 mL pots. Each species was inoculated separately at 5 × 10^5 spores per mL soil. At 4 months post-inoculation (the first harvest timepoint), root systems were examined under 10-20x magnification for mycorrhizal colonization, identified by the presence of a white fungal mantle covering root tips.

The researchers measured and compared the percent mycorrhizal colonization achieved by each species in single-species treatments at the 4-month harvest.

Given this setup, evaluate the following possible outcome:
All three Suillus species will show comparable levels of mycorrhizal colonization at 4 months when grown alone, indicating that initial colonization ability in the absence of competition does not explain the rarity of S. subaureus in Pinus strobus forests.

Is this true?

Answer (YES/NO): NO